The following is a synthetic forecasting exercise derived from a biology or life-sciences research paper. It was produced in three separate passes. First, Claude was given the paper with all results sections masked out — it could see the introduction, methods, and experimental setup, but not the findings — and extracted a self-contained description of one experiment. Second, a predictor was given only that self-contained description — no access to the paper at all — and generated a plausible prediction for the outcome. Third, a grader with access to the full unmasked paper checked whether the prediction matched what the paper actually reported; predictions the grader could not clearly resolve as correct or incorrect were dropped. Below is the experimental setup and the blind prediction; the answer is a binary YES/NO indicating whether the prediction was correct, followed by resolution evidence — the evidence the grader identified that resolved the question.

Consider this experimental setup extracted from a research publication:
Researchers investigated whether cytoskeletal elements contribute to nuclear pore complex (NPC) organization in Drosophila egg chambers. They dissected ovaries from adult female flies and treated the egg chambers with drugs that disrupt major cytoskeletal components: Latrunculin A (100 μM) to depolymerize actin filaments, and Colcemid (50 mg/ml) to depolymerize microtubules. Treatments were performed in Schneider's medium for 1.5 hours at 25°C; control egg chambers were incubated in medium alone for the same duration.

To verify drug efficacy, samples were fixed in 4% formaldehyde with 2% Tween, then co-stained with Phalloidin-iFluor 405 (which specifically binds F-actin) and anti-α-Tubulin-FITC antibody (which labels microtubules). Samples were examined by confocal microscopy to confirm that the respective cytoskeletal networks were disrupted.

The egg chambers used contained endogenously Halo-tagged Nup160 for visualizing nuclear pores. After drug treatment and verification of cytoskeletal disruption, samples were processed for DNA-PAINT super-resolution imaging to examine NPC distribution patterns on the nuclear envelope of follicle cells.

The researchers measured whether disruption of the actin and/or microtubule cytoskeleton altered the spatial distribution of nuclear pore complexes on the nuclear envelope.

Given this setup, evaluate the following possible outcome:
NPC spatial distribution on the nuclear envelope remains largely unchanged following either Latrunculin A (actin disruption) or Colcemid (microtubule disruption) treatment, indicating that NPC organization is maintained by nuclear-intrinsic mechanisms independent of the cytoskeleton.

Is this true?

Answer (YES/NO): YES